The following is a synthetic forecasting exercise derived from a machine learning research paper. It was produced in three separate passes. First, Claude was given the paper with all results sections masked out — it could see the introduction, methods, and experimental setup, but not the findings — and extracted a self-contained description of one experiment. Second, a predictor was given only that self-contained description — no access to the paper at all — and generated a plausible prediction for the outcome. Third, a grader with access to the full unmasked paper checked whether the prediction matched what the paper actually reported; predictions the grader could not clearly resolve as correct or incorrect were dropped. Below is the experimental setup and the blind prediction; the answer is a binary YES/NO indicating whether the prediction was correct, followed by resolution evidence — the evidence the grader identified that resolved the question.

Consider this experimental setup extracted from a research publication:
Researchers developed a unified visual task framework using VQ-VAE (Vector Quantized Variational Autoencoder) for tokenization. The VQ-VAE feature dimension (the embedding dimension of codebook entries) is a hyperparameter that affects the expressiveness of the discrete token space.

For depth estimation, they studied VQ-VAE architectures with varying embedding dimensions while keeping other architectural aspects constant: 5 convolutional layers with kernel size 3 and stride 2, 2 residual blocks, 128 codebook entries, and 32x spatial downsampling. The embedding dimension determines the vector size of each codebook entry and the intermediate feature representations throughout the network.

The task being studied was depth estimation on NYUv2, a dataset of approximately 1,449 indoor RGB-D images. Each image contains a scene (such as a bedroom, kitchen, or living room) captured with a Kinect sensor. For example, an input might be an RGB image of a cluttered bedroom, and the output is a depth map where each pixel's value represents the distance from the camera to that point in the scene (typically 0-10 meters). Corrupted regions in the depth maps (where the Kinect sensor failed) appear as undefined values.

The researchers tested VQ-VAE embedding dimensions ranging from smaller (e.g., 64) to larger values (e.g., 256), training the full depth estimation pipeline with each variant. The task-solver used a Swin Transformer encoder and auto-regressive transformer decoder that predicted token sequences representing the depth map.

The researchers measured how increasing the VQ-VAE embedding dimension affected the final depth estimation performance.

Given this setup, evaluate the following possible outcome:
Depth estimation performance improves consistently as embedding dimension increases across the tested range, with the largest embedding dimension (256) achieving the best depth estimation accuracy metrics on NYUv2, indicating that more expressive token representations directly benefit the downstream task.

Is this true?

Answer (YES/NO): NO